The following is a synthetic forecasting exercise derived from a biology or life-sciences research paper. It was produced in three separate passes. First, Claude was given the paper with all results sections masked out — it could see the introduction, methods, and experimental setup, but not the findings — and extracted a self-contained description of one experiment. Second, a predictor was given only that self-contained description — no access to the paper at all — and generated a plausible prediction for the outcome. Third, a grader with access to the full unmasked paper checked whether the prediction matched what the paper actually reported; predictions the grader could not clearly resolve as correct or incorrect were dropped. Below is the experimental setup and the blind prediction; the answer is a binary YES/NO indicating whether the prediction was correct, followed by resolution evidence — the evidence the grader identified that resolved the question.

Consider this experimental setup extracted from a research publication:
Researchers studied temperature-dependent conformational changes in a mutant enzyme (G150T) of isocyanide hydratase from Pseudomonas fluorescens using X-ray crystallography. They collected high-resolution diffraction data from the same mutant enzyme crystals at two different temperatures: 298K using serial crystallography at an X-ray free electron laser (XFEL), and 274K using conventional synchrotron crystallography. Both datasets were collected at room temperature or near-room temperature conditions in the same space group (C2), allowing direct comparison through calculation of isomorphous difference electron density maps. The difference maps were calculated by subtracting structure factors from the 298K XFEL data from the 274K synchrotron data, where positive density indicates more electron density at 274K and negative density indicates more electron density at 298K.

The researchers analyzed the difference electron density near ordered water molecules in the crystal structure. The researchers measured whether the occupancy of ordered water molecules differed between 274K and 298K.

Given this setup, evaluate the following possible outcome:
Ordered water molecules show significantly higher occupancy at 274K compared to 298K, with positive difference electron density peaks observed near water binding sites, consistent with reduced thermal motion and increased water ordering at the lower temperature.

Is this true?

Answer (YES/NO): YES